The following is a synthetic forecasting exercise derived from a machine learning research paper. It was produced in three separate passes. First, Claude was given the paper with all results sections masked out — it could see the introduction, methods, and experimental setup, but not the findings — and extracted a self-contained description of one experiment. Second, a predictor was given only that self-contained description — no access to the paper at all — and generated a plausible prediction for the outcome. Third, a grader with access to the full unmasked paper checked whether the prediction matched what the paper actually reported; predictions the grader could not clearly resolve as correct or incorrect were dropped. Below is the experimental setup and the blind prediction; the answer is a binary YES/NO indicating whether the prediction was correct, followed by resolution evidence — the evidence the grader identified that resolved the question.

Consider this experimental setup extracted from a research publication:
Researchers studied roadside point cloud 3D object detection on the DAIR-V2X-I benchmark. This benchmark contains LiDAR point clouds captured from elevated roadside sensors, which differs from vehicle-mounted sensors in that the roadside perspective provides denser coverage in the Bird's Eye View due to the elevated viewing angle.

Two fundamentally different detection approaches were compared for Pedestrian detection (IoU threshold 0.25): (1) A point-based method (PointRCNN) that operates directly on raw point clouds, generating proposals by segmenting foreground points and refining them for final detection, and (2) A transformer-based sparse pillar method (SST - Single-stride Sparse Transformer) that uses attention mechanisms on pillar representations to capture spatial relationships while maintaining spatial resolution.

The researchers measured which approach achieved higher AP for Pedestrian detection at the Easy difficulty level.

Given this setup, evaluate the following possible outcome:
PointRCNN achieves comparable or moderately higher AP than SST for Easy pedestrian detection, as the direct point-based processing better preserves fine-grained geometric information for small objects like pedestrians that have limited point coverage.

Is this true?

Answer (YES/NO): NO